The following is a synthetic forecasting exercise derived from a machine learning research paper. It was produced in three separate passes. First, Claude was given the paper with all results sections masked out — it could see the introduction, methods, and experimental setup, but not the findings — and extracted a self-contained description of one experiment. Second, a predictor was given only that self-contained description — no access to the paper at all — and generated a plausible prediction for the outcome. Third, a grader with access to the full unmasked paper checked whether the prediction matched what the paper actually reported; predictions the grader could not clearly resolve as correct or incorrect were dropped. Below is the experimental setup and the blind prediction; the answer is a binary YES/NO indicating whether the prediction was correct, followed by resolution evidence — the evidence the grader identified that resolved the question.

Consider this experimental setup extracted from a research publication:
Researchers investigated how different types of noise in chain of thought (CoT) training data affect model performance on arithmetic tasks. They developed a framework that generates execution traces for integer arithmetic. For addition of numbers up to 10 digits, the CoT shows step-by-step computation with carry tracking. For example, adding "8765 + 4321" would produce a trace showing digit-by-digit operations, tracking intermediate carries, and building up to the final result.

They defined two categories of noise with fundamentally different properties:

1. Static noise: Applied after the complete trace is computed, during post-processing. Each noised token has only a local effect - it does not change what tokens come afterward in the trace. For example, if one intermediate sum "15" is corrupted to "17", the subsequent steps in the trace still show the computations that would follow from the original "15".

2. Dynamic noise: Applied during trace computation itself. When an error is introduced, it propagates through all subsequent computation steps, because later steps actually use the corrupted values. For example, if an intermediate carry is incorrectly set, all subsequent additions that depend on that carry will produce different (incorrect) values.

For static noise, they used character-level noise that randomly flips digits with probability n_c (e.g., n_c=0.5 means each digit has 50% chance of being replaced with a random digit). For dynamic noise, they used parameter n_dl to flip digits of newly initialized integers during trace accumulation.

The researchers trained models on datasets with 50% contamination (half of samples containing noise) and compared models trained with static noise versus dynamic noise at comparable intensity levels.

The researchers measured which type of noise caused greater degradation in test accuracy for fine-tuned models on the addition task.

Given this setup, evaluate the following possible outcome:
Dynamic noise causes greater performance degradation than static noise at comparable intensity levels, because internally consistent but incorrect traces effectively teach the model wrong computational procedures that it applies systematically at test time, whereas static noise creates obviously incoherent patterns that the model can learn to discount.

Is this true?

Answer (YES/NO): YES